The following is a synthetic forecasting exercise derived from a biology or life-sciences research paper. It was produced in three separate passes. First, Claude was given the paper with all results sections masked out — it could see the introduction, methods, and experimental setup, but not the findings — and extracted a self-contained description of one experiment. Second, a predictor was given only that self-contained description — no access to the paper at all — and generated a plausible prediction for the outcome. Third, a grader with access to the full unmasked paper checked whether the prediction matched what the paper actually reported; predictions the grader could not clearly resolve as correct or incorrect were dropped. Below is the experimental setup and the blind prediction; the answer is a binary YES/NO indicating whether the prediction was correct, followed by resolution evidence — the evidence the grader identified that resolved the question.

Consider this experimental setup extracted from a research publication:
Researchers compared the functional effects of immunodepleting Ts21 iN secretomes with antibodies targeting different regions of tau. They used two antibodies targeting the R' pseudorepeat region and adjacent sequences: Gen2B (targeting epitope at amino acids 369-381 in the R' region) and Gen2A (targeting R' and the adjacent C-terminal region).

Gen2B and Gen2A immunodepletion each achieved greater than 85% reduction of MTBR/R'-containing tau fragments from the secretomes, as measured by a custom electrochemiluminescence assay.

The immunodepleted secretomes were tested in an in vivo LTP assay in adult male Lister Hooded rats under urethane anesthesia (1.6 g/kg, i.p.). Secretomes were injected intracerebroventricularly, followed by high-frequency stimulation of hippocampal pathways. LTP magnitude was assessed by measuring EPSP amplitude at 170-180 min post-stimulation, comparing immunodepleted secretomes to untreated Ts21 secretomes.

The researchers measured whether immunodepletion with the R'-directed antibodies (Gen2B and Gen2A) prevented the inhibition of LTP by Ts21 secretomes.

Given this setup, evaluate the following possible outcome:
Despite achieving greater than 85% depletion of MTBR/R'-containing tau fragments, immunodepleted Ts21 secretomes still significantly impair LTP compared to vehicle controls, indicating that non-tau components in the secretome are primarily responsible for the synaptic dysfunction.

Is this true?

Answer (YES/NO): NO